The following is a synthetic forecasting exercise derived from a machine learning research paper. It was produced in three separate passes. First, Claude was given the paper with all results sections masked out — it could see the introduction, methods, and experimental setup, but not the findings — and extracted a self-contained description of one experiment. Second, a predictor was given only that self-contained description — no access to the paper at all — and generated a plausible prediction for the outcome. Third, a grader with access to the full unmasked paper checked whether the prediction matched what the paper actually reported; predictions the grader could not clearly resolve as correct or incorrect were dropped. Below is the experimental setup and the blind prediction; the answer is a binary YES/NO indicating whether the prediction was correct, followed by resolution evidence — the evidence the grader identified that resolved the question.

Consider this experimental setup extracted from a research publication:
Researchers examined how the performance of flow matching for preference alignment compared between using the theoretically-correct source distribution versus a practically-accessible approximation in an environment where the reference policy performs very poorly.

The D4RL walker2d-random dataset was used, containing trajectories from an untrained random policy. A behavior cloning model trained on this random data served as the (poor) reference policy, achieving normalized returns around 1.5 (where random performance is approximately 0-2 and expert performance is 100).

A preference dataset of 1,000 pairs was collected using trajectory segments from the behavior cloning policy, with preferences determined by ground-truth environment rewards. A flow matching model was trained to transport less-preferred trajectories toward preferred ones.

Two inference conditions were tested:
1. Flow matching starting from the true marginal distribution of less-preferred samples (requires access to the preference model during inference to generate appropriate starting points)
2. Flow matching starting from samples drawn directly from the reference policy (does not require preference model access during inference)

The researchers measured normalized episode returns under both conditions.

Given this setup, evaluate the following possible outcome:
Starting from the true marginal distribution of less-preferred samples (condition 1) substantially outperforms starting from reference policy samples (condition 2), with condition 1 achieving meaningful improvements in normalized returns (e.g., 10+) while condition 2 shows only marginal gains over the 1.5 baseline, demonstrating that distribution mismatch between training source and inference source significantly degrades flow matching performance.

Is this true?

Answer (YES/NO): NO